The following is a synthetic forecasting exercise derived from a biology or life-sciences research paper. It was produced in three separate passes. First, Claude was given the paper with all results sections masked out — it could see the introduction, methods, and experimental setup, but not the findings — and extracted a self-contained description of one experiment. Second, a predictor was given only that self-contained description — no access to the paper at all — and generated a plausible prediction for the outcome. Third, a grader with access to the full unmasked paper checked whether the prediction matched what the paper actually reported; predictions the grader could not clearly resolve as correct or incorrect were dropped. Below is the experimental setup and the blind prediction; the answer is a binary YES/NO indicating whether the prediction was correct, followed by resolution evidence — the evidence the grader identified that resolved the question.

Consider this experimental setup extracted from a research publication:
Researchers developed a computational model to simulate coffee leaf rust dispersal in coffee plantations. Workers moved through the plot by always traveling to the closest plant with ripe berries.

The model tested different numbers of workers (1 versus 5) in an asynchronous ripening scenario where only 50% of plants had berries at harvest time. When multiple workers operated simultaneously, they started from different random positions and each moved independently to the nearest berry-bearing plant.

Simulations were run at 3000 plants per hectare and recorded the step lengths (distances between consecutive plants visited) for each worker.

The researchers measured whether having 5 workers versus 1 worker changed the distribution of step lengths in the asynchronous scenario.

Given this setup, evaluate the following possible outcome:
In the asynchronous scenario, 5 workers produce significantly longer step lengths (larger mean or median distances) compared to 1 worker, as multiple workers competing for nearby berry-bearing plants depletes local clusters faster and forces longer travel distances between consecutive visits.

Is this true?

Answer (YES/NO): NO